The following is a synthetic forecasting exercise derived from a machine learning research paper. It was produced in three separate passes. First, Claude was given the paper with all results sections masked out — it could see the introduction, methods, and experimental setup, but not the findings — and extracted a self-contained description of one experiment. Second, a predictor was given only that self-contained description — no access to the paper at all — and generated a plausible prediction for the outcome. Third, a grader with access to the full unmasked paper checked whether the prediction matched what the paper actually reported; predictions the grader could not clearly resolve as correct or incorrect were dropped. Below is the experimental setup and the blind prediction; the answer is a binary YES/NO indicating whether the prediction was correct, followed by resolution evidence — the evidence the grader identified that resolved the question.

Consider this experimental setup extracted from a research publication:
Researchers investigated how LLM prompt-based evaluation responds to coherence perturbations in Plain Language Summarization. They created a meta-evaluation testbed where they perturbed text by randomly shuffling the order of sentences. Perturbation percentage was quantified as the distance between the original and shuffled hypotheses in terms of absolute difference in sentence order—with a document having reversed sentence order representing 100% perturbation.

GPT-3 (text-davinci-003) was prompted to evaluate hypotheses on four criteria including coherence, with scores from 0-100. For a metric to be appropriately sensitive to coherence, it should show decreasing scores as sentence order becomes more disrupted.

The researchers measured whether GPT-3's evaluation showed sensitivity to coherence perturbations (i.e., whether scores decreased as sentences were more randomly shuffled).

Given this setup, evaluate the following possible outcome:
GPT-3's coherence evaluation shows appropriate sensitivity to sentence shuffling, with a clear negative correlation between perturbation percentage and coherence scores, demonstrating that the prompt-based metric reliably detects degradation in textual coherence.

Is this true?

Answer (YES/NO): NO